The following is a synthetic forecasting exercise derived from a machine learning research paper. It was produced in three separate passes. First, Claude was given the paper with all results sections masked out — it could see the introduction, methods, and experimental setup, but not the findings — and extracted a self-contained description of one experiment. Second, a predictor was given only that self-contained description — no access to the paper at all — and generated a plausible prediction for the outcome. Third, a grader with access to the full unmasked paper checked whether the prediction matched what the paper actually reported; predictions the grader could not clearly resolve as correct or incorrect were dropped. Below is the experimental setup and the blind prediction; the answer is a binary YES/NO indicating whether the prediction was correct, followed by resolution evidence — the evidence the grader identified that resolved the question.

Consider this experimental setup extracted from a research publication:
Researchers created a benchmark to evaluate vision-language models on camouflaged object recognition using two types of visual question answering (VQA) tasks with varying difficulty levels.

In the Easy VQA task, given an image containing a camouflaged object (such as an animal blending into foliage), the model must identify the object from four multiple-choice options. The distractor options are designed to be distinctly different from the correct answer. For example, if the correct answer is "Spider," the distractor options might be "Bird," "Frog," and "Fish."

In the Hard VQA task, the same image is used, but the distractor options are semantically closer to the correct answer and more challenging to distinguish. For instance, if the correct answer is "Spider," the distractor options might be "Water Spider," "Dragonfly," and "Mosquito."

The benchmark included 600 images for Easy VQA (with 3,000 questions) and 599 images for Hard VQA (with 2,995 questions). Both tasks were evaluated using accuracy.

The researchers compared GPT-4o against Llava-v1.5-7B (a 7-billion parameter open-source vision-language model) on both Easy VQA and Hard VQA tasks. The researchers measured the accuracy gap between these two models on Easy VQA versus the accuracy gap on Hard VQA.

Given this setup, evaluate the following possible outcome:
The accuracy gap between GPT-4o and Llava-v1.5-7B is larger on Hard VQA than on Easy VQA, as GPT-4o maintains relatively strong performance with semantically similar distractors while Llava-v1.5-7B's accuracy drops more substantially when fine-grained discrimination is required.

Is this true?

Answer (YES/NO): YES